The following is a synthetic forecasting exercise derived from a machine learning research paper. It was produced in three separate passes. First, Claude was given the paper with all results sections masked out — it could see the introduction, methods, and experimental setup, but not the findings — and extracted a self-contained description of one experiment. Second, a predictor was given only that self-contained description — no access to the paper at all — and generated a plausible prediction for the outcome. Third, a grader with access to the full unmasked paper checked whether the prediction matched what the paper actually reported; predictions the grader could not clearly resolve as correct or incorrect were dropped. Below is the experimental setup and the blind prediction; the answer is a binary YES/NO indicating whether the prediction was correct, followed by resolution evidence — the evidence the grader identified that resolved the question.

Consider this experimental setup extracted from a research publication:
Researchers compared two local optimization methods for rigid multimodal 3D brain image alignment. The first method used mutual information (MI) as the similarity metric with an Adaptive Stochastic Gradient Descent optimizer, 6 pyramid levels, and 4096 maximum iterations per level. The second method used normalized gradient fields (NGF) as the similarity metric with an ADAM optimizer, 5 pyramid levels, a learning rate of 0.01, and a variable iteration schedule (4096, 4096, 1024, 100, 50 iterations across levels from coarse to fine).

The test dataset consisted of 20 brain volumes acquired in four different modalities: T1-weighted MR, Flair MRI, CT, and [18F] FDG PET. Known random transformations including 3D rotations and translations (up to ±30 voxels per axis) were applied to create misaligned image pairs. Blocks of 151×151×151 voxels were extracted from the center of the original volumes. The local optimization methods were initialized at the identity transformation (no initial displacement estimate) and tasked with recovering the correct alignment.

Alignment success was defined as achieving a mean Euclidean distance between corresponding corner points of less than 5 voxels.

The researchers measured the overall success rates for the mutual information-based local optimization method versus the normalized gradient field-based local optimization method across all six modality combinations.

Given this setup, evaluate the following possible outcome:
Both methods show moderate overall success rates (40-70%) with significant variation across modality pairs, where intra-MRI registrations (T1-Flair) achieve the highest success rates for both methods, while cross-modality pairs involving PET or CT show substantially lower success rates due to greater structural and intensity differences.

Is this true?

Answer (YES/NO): NO